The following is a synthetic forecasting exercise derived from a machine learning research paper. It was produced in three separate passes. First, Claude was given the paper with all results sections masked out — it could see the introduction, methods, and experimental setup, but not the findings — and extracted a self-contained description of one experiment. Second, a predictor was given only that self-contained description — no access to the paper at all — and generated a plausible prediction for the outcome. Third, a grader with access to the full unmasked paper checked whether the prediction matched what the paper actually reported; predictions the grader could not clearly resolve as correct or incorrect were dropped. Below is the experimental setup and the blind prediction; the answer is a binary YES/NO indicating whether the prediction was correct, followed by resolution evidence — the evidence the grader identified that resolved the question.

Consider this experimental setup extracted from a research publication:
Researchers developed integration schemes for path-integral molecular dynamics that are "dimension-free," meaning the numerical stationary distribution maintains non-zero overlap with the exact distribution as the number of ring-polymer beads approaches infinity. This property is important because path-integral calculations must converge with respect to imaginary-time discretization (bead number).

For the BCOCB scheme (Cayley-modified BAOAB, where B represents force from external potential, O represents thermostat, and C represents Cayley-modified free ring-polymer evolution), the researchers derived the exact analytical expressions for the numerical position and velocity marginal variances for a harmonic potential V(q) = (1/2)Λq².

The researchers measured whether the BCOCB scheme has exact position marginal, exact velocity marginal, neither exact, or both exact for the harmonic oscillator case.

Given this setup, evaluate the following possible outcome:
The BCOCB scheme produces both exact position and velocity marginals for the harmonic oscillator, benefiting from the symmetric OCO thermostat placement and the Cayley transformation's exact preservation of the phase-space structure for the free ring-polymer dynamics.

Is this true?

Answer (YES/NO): NO